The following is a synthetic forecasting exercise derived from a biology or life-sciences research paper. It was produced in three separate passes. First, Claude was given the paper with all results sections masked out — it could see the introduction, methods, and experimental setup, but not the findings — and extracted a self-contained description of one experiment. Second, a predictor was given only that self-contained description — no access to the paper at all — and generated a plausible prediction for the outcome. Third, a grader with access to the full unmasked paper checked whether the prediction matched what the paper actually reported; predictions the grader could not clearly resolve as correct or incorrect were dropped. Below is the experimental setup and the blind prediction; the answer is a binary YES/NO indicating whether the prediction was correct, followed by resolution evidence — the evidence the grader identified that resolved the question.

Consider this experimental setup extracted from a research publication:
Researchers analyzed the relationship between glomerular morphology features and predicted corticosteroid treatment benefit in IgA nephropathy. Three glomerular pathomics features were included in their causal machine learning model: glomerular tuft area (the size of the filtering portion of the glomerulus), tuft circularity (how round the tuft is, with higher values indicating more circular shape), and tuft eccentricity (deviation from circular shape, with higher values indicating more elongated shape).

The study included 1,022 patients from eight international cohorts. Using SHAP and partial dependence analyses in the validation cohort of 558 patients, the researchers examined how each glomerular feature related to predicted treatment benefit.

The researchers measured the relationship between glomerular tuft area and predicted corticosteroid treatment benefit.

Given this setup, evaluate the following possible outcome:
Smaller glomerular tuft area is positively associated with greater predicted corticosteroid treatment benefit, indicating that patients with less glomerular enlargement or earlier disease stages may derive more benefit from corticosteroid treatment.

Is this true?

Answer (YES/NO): NO